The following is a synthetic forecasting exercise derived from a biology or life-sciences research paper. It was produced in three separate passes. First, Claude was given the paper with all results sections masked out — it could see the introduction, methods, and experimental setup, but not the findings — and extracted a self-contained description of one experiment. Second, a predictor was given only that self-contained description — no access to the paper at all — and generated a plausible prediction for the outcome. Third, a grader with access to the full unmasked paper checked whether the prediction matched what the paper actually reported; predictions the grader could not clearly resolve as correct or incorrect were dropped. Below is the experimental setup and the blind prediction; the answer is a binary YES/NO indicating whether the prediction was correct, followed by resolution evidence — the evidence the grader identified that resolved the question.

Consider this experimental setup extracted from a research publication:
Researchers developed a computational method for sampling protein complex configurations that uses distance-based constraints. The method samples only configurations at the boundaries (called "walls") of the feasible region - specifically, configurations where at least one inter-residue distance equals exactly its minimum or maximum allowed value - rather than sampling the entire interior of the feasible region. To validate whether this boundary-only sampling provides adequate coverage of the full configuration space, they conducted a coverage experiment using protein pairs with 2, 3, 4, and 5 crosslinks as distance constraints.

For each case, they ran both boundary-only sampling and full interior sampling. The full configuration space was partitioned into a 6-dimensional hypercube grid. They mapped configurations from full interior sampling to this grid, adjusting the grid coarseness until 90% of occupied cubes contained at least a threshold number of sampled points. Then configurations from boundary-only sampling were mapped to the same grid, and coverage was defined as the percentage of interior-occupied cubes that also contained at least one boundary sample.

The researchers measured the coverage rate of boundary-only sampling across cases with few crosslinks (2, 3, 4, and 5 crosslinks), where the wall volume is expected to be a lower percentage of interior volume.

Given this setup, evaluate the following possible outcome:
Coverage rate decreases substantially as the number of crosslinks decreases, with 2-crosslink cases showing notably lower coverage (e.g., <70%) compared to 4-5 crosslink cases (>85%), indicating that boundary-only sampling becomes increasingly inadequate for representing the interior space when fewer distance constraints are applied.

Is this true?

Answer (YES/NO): NO